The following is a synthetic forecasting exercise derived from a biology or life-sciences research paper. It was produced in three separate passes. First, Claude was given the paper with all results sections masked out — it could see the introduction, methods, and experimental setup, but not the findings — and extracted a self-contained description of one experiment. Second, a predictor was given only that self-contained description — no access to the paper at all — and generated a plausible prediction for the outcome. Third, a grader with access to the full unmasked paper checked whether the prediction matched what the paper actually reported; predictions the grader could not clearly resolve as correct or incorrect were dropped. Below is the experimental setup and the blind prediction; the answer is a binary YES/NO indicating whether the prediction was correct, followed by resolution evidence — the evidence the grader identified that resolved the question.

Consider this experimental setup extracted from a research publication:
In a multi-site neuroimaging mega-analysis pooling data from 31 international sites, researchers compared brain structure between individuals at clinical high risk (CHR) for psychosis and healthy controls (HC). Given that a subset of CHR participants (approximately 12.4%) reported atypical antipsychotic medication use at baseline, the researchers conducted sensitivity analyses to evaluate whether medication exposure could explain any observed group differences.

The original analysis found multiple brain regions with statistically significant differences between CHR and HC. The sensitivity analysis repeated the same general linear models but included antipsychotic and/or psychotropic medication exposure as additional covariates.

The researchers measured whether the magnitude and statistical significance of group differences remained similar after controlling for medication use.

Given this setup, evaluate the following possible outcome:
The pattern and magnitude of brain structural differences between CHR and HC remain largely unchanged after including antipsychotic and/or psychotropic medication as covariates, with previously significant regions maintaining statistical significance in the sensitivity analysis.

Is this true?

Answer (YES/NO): YES